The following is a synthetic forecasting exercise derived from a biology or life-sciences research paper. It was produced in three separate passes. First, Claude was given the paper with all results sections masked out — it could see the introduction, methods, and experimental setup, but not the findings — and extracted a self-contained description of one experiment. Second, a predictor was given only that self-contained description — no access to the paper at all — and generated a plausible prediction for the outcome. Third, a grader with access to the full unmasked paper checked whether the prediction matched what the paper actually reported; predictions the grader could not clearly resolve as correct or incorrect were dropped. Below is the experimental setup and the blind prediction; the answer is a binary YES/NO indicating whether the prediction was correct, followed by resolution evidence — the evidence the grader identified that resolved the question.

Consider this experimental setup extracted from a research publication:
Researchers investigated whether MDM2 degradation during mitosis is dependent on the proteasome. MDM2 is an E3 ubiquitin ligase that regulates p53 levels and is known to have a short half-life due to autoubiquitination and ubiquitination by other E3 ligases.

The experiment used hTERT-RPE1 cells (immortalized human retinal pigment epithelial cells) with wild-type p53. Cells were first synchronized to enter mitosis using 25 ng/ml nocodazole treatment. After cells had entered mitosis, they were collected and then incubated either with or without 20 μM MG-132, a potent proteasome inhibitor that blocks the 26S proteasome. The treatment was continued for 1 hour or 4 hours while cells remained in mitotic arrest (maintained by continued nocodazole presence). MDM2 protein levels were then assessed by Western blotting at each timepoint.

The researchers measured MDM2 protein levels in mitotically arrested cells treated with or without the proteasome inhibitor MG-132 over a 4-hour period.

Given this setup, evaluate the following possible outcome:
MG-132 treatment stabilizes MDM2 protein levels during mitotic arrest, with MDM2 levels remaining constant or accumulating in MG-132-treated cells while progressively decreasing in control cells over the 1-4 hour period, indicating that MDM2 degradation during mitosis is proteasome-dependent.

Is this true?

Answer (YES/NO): YES